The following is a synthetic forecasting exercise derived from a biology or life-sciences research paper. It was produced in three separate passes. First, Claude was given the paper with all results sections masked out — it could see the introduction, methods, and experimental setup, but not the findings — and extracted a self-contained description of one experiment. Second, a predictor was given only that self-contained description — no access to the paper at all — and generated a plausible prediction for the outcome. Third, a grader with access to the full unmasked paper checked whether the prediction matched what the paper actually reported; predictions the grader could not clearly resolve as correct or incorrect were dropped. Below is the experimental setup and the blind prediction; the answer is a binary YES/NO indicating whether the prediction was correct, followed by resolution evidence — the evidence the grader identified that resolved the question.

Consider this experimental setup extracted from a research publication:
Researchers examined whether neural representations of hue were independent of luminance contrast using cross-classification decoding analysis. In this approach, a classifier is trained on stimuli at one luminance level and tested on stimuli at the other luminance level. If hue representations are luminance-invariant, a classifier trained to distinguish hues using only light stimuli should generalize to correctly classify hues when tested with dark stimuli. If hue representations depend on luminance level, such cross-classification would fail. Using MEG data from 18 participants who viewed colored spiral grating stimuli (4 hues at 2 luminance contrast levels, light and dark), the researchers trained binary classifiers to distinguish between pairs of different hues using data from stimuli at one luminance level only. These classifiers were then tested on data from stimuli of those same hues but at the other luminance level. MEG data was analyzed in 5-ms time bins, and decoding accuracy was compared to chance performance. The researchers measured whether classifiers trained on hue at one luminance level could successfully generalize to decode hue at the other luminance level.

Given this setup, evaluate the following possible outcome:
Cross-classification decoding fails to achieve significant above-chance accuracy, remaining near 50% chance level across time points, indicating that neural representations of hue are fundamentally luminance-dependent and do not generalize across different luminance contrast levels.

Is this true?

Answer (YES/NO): NO